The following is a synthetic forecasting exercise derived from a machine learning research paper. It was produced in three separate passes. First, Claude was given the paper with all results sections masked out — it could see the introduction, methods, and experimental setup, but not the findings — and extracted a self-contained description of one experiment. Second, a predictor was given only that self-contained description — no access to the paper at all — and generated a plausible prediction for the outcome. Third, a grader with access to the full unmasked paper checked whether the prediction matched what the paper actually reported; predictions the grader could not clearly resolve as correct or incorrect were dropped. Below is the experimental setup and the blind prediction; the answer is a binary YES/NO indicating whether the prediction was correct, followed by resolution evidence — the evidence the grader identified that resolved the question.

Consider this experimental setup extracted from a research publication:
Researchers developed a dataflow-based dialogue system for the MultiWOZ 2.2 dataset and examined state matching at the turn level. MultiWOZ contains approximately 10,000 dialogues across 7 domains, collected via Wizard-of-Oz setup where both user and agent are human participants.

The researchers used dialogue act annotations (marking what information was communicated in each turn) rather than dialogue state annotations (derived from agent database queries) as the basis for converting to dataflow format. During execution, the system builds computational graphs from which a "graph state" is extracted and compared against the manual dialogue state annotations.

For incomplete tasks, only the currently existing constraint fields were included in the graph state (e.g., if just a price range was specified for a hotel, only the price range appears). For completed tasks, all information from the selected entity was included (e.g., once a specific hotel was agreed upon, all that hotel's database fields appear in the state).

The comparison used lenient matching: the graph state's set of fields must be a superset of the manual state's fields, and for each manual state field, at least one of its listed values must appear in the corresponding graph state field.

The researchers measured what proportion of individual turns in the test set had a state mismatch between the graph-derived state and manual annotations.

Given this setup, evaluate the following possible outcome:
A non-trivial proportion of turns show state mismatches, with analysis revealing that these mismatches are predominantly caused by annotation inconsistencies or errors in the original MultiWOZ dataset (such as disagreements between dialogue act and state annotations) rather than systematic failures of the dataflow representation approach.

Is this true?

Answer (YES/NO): YES